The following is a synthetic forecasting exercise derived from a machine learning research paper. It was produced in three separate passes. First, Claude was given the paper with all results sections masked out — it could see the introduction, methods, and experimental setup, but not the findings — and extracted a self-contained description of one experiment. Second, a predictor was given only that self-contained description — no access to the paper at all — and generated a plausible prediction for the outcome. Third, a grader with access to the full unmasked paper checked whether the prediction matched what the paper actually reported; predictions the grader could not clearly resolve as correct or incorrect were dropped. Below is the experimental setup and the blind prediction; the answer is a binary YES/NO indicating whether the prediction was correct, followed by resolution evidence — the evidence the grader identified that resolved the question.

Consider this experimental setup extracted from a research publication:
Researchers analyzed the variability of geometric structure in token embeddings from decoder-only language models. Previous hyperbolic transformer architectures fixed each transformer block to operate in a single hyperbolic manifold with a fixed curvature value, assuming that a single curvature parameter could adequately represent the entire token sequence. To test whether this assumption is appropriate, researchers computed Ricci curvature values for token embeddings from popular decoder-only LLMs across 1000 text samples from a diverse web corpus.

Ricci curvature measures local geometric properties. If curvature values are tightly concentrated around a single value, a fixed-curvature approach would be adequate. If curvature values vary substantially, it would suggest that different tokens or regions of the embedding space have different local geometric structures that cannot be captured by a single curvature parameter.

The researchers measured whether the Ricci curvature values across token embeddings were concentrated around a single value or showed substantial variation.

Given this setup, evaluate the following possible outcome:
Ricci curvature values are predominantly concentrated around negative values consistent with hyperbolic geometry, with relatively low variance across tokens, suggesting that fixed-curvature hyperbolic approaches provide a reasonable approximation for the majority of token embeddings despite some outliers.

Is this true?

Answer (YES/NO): NO